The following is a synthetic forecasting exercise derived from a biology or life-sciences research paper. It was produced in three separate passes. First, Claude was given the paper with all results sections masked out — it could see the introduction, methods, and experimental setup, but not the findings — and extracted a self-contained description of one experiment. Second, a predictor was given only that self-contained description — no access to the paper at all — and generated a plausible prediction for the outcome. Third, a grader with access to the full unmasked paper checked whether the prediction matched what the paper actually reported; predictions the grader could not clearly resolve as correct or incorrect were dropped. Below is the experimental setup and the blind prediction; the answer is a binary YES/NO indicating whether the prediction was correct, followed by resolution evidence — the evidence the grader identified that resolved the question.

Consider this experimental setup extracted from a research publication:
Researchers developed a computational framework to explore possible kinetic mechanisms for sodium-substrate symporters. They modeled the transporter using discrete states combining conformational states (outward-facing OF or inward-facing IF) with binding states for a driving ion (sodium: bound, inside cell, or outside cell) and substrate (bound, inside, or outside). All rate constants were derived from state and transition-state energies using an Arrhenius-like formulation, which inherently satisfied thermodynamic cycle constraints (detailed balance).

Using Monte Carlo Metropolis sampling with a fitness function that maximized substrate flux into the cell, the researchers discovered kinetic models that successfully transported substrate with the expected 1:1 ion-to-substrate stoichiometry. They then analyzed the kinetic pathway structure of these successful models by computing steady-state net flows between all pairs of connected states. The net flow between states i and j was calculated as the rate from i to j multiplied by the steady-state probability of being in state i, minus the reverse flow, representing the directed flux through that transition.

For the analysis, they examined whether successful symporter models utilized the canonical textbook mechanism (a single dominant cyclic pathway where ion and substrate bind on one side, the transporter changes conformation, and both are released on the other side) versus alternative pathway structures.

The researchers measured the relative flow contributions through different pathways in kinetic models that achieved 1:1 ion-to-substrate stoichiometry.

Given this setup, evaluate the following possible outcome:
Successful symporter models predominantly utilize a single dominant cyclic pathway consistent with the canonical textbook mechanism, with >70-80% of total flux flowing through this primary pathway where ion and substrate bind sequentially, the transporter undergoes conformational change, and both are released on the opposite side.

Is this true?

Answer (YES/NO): NO